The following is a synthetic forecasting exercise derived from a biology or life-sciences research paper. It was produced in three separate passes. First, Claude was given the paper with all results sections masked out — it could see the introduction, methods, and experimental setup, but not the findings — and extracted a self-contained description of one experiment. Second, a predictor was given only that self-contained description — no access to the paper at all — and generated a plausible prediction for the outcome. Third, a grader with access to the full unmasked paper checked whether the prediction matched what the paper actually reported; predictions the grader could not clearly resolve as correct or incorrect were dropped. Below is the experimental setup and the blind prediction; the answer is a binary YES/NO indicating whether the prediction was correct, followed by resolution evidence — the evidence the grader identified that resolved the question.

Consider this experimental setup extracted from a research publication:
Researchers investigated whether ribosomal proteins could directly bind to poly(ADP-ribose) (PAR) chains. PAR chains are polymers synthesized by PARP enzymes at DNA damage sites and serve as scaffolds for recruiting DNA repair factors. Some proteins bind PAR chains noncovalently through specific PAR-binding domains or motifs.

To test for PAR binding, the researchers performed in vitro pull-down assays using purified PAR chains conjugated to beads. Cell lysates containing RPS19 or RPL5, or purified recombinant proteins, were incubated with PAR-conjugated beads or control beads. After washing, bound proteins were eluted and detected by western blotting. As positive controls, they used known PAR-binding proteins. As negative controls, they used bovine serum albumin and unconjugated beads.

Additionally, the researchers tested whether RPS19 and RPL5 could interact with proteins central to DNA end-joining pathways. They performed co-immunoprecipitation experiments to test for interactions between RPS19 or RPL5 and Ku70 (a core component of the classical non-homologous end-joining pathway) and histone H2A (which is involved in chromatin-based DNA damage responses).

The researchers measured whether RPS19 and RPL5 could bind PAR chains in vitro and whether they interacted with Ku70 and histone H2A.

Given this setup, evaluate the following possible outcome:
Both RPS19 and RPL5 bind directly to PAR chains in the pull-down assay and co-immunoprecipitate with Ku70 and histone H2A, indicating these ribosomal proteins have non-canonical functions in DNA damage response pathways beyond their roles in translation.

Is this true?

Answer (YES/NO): YES